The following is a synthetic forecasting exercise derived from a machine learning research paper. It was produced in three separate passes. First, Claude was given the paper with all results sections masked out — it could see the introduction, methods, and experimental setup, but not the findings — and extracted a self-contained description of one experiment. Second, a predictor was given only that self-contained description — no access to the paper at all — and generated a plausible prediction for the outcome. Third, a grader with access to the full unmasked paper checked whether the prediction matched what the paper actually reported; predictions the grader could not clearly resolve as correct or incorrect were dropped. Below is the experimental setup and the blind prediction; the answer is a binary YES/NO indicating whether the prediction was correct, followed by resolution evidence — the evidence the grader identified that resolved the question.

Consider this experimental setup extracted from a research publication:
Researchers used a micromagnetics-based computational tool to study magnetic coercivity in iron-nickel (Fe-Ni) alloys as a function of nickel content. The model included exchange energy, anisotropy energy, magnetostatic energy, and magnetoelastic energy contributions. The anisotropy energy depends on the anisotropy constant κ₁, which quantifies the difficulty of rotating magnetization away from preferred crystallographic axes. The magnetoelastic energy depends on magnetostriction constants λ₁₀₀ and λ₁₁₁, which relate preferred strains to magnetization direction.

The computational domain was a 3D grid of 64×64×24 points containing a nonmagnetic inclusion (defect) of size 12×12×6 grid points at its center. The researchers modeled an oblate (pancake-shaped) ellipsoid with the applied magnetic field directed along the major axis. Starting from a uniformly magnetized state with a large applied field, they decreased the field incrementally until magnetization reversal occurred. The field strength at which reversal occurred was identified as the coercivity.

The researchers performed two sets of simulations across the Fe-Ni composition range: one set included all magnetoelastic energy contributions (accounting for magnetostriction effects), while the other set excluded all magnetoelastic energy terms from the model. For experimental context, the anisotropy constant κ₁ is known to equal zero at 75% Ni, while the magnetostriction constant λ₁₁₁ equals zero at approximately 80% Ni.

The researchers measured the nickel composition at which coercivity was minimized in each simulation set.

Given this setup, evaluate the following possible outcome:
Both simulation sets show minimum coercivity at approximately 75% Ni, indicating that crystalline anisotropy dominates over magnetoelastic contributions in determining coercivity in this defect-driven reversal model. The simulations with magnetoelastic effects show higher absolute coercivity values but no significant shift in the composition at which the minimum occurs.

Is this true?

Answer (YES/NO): NO